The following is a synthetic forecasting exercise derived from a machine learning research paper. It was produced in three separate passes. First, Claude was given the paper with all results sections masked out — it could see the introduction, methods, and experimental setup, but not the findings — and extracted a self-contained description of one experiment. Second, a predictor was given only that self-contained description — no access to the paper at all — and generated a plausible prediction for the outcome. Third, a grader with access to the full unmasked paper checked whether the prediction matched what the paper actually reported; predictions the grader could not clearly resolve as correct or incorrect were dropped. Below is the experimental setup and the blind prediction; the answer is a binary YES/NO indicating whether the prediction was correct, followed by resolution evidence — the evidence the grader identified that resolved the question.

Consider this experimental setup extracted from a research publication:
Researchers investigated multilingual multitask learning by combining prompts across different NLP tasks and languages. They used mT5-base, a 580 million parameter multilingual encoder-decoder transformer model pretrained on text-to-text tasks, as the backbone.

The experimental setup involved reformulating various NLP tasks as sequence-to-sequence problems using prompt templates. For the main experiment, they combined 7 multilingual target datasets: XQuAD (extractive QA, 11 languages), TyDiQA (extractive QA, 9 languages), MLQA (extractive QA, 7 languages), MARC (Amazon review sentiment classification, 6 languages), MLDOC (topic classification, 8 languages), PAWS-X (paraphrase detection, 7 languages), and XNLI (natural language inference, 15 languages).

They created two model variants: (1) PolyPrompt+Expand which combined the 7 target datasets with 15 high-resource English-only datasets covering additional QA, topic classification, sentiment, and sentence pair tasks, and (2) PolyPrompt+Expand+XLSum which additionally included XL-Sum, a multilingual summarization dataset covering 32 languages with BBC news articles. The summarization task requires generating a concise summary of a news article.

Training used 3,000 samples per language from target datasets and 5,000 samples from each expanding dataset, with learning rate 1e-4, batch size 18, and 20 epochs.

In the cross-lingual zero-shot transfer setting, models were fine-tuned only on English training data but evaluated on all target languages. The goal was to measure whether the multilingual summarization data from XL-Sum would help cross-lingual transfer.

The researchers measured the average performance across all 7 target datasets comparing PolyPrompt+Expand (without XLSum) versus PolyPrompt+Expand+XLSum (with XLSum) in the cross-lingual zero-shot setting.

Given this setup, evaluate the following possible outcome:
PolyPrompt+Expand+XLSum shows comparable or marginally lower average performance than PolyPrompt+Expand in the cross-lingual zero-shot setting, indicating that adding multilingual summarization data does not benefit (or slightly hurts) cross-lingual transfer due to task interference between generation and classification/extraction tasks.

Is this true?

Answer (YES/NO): NO